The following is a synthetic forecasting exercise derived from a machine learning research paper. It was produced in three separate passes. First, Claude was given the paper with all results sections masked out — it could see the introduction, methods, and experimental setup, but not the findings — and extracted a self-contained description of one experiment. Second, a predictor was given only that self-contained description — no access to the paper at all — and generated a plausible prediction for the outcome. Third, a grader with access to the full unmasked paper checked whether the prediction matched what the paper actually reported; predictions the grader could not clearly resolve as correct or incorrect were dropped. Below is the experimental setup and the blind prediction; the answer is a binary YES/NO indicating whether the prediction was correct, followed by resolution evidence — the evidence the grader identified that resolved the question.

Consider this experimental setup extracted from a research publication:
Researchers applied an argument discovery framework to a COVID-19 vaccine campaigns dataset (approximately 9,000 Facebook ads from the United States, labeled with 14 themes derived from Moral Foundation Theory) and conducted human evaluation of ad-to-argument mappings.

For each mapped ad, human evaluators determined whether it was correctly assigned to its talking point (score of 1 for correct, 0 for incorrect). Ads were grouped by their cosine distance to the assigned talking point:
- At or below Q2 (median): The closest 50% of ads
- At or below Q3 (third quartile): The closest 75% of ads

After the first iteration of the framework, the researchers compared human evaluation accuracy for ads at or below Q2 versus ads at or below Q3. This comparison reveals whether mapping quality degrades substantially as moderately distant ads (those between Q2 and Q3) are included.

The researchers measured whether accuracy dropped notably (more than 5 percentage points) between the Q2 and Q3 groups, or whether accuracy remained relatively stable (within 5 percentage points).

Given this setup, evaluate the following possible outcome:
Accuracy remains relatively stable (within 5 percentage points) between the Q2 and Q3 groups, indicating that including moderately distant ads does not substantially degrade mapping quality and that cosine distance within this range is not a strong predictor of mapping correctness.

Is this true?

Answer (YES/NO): YES